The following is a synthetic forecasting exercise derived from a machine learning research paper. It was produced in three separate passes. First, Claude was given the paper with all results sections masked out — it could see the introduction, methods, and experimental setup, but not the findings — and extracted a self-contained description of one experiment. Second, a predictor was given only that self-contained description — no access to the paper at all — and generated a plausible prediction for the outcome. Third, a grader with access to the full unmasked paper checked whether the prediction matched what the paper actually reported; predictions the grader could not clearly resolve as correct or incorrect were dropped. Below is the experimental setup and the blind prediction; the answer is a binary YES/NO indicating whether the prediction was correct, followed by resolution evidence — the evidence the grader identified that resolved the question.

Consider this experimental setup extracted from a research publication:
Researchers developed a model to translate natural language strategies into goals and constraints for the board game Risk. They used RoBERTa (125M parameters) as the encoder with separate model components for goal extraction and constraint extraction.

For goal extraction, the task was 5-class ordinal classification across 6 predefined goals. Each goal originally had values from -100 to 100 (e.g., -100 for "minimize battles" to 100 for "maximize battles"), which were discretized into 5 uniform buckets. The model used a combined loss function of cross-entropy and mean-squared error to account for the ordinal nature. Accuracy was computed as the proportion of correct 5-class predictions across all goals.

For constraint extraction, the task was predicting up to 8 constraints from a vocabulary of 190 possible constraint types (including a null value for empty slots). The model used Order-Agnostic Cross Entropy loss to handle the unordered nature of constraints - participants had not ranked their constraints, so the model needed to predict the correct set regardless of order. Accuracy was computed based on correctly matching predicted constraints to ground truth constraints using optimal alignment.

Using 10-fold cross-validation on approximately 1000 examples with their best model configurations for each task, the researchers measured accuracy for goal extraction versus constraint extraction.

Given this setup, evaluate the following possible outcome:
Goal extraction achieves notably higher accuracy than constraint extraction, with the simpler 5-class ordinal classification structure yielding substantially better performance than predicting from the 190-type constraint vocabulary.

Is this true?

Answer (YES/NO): NO